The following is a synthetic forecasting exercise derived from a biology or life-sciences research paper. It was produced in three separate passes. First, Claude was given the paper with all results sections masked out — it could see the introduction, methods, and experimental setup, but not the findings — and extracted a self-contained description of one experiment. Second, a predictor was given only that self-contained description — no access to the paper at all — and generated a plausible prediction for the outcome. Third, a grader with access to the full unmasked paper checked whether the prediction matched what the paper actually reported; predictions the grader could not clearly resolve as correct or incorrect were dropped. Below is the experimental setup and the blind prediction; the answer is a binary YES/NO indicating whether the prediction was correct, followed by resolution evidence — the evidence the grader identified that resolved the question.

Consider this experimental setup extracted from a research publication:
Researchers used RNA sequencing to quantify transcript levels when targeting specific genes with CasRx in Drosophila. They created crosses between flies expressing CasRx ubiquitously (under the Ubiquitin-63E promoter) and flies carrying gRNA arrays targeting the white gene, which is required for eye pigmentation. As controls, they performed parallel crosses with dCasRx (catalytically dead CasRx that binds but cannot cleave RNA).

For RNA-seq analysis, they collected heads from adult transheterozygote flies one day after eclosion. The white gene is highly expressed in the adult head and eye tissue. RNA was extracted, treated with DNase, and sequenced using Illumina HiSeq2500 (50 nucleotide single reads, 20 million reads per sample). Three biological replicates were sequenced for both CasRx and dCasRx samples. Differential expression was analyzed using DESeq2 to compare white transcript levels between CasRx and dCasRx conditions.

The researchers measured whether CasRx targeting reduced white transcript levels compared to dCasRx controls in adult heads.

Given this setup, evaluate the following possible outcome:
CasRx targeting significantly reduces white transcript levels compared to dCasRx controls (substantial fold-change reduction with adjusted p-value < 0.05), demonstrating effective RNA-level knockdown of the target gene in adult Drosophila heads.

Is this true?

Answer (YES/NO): NO